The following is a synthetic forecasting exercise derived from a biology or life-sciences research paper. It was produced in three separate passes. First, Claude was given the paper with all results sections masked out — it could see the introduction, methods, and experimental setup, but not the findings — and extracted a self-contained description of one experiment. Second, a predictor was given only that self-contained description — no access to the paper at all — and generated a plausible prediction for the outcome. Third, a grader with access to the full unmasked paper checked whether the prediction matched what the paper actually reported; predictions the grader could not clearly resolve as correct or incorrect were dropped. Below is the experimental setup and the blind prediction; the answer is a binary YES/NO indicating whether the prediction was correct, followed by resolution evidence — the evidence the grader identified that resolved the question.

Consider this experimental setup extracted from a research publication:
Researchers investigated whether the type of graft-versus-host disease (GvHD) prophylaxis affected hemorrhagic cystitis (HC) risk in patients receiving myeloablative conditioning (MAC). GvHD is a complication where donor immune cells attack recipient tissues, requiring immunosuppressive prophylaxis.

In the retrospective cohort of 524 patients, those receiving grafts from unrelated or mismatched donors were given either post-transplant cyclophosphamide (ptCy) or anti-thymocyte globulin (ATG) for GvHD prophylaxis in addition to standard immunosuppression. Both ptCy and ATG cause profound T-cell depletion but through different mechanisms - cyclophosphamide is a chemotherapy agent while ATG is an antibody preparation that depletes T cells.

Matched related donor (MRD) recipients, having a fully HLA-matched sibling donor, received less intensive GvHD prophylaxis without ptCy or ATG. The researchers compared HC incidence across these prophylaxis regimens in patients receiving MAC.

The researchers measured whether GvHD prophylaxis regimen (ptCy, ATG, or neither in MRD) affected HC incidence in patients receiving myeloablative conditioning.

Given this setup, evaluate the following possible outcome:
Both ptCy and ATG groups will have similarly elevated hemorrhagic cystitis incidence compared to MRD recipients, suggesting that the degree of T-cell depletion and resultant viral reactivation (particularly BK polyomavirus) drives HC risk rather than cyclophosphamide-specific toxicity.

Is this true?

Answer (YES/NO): YES